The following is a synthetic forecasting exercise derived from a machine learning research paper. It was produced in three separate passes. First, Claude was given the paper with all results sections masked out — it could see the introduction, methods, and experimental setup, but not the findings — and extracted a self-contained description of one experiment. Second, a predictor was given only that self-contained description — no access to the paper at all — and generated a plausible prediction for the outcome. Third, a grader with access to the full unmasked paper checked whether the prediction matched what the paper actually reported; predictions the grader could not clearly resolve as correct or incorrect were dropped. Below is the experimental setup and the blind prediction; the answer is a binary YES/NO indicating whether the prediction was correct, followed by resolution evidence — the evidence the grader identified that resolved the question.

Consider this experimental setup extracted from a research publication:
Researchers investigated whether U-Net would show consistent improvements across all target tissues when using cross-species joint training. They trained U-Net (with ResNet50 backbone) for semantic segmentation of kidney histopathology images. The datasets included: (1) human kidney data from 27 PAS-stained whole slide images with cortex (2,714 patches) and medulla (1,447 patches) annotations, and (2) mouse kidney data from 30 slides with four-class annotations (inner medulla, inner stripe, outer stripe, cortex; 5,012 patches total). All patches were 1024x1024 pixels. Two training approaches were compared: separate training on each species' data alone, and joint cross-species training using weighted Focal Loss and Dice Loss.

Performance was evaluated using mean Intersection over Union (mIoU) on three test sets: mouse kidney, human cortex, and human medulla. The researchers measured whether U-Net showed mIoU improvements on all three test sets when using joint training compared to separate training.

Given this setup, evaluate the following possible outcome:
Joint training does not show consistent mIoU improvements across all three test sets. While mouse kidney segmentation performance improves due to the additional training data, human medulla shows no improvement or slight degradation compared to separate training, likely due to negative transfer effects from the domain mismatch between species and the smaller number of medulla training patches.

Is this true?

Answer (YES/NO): NO